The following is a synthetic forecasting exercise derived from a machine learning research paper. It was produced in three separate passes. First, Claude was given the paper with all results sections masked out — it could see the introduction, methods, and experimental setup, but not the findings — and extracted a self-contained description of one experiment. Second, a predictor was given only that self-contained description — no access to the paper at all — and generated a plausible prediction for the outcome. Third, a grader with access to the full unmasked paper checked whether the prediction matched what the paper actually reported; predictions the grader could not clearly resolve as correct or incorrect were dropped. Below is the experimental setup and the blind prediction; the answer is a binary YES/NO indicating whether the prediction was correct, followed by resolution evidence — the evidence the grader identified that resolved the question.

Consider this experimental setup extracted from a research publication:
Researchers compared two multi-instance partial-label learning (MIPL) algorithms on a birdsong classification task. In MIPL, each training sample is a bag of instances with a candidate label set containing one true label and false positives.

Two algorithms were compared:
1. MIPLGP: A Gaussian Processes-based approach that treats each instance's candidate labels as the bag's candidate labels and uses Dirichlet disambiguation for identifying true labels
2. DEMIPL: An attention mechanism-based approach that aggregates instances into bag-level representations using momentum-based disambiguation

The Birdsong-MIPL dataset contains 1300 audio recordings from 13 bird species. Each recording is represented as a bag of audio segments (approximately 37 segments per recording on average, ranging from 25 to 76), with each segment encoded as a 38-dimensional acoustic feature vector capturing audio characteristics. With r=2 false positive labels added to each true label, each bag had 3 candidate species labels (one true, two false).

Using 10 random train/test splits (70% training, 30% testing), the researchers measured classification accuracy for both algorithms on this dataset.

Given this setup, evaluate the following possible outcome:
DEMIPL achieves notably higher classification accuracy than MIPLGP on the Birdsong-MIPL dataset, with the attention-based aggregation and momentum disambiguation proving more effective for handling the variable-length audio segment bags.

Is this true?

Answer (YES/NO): YES